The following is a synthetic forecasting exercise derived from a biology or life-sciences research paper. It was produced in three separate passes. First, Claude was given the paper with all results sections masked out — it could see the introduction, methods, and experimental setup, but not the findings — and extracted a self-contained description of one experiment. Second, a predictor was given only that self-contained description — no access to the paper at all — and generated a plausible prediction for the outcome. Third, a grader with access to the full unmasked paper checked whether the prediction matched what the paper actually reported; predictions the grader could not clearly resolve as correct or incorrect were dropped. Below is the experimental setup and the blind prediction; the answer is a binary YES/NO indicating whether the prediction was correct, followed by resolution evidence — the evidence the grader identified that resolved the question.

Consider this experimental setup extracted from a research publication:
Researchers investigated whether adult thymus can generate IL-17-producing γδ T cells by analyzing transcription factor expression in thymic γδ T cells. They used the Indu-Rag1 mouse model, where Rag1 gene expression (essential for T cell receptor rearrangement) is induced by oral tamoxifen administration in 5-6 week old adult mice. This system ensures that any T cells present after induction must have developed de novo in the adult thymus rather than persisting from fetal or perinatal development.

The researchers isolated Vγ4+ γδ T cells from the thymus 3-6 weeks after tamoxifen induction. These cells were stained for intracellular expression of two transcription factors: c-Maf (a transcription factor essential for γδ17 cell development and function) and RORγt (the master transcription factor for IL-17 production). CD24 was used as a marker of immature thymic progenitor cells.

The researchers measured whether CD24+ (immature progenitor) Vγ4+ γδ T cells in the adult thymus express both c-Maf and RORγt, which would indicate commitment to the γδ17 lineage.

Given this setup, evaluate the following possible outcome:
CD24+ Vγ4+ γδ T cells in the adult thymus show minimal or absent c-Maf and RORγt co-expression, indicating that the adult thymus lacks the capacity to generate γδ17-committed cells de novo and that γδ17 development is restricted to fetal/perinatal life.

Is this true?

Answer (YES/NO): NO